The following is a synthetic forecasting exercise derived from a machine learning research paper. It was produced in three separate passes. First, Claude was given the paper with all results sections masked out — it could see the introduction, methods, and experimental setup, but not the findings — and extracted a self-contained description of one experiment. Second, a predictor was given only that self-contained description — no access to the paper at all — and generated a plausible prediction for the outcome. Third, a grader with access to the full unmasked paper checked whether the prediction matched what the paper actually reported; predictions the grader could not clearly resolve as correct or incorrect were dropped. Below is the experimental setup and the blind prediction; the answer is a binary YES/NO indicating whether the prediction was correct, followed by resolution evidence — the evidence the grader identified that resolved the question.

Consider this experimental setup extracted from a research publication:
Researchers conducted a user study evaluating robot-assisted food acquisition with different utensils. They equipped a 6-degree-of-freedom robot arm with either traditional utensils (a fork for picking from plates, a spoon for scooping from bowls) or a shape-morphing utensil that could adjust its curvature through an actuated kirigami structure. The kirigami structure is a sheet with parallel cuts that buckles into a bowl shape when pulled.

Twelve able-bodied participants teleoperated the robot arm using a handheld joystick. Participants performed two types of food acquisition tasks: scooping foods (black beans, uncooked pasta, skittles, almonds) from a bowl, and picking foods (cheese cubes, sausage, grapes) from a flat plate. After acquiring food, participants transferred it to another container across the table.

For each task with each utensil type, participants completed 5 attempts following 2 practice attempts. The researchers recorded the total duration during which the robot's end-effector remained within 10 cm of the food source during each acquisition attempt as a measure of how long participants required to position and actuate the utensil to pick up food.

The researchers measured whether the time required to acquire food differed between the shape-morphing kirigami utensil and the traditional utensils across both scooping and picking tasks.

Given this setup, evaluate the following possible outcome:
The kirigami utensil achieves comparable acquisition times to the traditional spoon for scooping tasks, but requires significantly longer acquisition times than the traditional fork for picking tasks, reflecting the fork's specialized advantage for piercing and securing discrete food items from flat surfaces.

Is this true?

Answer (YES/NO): NO